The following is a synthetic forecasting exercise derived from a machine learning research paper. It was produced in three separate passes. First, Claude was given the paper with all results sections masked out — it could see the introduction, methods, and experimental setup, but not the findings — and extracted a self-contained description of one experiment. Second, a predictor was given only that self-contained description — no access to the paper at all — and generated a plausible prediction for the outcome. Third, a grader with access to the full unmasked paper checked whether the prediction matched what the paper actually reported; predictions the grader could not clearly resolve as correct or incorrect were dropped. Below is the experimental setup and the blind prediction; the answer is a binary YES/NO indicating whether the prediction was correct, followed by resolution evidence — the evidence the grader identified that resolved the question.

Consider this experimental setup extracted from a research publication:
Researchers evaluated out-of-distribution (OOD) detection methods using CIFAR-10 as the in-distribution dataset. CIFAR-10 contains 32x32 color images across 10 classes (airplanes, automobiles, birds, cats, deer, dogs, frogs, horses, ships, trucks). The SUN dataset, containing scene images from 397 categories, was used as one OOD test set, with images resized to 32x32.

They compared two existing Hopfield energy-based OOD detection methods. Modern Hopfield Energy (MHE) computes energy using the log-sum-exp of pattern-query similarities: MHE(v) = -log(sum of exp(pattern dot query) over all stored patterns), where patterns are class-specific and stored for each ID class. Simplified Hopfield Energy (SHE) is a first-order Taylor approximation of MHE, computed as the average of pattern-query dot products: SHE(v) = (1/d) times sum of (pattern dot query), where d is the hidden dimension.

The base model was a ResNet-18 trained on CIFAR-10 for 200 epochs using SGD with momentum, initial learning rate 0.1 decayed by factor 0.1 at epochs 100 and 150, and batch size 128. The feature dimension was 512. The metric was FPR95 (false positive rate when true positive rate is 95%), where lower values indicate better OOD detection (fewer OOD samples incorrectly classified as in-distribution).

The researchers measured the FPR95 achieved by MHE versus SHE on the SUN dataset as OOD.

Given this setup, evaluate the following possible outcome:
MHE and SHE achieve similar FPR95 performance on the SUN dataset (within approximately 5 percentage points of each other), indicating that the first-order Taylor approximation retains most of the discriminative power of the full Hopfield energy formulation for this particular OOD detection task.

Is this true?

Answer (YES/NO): YES